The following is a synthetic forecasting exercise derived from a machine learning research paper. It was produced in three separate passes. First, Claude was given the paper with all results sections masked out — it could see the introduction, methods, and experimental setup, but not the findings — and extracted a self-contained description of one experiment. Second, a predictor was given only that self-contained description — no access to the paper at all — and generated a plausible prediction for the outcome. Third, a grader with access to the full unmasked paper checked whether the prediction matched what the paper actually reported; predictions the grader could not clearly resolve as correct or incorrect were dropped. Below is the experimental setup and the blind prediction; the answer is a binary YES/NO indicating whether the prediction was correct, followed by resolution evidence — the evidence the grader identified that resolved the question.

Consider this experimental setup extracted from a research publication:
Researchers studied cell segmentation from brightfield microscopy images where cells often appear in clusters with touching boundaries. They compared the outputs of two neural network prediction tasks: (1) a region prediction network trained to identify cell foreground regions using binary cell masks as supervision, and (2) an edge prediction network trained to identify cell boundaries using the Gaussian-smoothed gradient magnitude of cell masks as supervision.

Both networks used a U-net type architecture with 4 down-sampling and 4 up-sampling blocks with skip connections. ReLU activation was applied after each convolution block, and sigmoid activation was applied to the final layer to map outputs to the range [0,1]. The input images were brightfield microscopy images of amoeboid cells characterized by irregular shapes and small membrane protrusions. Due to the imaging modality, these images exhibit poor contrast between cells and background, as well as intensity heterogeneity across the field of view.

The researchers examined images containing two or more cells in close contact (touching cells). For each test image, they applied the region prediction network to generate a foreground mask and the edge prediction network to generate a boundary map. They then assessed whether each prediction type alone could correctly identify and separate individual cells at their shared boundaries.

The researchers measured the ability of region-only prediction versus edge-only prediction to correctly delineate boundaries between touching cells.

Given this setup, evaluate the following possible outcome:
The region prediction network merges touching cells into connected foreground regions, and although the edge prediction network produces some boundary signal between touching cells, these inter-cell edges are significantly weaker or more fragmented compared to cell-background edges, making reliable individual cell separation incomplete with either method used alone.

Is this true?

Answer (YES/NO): NO